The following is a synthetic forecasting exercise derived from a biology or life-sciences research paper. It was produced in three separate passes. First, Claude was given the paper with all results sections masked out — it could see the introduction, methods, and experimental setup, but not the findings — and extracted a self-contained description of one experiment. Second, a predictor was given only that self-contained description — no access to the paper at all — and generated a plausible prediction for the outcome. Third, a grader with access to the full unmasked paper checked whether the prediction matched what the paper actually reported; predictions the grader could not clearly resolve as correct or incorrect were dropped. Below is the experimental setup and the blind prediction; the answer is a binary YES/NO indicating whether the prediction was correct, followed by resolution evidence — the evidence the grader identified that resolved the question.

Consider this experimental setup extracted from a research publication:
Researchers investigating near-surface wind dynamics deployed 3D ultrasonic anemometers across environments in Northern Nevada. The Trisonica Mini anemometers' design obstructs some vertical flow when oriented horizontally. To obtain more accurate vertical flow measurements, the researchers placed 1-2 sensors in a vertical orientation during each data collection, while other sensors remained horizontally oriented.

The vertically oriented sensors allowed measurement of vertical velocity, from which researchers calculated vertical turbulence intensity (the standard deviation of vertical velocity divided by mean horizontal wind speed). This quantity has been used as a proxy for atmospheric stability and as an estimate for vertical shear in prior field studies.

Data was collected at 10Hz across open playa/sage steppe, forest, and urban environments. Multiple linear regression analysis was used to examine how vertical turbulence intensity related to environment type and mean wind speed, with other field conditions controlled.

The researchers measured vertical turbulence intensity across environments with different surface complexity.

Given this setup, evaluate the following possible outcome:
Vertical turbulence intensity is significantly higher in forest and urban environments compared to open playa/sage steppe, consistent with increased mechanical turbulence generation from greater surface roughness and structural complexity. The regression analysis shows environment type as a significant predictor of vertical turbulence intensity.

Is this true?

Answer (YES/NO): YES